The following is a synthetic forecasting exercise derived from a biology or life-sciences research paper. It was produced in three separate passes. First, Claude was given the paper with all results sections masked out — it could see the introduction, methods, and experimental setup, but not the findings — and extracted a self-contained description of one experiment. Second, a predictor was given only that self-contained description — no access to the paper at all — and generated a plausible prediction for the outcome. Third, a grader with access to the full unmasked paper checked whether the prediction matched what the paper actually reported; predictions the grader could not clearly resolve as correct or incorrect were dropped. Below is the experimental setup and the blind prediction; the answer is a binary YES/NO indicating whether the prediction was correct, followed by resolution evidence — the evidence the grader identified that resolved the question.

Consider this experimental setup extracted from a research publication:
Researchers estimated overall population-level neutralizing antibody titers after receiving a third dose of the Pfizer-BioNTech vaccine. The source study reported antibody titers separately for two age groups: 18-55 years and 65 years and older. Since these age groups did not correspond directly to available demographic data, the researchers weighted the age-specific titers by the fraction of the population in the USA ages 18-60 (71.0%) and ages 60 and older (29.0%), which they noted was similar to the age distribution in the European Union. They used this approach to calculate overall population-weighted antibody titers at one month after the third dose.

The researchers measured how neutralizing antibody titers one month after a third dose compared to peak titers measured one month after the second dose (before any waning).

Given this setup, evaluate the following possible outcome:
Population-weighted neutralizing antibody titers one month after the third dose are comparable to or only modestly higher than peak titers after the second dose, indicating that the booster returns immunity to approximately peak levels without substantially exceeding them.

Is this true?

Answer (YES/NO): NO